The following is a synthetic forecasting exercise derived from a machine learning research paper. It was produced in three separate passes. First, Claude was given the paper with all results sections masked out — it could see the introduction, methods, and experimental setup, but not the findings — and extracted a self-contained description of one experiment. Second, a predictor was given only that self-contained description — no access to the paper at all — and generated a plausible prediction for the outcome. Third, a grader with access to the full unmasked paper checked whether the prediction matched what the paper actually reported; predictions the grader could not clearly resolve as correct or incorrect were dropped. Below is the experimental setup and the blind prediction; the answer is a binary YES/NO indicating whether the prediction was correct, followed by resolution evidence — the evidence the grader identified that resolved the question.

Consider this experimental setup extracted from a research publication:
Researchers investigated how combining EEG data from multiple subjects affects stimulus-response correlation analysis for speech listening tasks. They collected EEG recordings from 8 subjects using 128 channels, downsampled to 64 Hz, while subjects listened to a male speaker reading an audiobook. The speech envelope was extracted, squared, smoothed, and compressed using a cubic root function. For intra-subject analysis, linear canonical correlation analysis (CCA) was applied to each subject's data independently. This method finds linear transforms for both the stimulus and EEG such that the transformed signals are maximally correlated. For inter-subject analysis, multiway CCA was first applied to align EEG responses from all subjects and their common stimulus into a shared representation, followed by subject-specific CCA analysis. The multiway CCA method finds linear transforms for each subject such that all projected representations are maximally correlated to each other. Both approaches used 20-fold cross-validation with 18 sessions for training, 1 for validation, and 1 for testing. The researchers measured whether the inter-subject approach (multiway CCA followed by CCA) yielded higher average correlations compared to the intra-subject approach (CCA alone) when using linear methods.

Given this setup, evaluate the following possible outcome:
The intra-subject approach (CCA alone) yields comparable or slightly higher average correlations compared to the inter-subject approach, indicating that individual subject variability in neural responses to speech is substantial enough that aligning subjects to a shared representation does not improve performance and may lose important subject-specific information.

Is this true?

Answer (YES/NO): NO